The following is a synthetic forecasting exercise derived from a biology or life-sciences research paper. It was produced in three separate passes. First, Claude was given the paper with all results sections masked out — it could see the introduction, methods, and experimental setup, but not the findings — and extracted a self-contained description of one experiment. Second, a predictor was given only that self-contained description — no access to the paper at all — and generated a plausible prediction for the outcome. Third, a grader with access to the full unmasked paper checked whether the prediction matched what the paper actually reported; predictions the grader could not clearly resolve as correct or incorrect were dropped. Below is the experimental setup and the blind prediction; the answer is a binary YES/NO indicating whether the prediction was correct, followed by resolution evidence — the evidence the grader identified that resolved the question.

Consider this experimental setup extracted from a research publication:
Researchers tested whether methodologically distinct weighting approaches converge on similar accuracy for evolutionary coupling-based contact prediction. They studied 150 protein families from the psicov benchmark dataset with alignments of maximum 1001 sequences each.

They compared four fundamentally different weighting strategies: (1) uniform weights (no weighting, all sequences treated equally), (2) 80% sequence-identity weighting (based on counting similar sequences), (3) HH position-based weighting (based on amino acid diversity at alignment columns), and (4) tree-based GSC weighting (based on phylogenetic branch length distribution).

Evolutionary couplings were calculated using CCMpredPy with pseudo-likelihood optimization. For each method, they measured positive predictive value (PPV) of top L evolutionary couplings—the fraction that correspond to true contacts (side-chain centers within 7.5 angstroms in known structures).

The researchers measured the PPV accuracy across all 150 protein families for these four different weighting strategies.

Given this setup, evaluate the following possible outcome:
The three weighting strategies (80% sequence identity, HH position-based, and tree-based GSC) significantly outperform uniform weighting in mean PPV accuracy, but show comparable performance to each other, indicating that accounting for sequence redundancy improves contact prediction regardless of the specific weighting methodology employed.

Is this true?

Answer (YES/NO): NO